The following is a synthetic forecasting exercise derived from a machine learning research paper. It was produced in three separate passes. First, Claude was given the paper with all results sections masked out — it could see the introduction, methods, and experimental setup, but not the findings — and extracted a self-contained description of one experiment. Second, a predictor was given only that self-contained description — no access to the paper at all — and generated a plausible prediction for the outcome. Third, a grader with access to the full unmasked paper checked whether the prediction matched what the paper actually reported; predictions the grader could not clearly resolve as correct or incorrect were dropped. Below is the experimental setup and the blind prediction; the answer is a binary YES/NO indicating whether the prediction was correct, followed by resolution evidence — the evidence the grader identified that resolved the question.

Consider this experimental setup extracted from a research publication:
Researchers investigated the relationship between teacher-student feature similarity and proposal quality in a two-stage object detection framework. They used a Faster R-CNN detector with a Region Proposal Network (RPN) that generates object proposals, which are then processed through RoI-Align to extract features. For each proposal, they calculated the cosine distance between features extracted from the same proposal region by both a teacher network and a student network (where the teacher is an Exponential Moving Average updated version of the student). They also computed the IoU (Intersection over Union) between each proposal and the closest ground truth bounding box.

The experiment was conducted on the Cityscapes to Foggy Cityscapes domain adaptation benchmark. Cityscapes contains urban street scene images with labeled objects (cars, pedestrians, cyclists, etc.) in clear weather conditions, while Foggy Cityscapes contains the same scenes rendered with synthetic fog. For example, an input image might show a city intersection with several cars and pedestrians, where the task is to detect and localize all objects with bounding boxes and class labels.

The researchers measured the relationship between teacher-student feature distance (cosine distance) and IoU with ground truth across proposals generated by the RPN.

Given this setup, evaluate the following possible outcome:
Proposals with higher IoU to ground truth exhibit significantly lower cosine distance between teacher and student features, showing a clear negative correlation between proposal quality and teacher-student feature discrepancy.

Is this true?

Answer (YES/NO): NO